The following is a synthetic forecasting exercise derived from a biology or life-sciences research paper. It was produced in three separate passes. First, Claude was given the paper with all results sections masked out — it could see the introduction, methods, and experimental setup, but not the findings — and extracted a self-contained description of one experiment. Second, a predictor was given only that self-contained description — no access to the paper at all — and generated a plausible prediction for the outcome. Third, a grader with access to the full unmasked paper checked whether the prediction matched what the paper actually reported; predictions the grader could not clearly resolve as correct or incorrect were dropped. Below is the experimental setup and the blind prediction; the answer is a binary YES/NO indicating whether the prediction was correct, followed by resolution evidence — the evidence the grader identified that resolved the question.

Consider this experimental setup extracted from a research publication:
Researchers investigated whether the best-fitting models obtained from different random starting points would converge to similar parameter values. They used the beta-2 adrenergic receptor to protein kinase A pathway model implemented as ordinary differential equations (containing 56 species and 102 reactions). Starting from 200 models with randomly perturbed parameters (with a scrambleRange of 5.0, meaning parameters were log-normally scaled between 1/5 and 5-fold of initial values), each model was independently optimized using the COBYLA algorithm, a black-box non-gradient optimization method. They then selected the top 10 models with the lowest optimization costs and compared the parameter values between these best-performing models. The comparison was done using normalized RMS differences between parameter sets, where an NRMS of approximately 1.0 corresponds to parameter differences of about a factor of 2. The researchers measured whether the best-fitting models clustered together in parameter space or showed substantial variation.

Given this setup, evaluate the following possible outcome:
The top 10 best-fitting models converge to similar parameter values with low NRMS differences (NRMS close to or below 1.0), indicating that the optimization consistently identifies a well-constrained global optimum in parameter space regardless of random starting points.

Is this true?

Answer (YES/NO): NO